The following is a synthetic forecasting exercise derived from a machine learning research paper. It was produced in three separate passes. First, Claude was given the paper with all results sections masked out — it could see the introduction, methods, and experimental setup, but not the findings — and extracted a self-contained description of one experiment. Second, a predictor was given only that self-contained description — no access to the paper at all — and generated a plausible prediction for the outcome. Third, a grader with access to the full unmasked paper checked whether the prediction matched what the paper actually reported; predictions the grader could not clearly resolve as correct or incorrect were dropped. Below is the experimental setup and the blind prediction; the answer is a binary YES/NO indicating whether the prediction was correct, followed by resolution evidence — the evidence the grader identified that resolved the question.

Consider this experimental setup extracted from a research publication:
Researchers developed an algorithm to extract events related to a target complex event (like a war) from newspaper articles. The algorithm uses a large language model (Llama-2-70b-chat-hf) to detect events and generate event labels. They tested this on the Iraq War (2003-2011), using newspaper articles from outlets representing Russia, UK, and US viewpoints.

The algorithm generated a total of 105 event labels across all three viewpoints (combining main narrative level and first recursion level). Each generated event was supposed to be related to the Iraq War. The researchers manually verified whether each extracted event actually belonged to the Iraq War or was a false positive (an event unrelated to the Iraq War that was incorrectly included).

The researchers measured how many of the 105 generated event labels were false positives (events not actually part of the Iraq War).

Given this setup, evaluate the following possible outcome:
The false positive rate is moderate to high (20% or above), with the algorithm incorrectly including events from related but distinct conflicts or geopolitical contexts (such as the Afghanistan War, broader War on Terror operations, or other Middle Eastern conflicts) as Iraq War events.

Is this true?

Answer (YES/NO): NO